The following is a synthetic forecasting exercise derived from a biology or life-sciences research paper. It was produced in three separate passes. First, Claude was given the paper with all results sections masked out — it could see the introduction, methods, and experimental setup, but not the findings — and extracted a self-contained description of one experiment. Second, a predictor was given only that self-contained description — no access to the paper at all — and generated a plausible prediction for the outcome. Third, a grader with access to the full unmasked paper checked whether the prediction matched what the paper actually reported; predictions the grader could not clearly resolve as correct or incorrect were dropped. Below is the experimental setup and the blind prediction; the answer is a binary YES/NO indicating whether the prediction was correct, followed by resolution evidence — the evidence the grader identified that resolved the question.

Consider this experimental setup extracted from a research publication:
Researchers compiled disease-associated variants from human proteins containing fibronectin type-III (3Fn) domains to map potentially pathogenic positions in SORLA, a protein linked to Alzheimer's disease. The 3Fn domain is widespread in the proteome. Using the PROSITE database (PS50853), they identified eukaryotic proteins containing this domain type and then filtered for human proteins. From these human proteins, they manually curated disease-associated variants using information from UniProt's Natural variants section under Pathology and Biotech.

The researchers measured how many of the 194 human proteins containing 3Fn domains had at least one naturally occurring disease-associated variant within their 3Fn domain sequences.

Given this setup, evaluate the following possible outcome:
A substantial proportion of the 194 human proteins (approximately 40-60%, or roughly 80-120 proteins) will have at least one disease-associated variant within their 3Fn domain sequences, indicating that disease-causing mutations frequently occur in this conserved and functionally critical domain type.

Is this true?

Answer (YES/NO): NO